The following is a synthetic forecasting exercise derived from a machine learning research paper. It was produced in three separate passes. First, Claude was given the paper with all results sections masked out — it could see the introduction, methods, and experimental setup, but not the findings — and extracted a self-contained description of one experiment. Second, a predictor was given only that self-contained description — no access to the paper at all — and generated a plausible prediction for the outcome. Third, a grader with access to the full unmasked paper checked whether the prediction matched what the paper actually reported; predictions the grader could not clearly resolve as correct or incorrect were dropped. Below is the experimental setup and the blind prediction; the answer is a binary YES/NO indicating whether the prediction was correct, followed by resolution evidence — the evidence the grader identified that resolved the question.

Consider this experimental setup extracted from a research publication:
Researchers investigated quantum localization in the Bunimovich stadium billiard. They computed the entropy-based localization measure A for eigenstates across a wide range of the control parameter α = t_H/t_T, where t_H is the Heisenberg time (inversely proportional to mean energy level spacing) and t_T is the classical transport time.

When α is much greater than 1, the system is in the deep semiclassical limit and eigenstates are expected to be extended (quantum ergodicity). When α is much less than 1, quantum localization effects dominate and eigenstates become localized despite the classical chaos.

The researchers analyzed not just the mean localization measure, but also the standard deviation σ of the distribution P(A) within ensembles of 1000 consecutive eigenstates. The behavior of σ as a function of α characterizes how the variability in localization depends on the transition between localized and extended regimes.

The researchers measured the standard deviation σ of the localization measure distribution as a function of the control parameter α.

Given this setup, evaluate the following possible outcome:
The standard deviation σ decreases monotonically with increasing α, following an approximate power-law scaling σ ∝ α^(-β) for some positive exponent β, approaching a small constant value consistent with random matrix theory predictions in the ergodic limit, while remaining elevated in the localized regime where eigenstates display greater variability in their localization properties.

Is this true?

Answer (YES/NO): NO